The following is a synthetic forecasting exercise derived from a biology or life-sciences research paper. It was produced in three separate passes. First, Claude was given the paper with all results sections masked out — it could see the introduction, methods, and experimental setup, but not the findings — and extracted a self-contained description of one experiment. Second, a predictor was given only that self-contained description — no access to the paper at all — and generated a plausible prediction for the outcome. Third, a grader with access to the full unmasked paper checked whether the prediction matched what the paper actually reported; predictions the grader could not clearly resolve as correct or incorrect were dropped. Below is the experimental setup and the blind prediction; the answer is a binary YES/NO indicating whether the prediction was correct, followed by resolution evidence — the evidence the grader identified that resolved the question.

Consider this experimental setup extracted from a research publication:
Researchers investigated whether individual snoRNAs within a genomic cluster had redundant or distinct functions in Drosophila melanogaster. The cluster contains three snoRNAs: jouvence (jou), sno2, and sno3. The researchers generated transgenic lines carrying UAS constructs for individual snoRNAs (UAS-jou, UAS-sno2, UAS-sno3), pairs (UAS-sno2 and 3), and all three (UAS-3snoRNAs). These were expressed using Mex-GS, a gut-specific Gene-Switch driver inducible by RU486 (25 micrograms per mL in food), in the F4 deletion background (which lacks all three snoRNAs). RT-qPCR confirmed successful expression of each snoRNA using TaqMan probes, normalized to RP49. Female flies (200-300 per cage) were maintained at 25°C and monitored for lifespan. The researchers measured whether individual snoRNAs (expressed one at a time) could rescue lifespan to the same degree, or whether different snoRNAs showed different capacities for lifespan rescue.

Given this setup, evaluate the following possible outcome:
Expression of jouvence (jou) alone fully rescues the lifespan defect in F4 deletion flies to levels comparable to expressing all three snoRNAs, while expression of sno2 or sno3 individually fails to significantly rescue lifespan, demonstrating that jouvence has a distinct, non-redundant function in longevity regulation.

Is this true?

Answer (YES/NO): NO